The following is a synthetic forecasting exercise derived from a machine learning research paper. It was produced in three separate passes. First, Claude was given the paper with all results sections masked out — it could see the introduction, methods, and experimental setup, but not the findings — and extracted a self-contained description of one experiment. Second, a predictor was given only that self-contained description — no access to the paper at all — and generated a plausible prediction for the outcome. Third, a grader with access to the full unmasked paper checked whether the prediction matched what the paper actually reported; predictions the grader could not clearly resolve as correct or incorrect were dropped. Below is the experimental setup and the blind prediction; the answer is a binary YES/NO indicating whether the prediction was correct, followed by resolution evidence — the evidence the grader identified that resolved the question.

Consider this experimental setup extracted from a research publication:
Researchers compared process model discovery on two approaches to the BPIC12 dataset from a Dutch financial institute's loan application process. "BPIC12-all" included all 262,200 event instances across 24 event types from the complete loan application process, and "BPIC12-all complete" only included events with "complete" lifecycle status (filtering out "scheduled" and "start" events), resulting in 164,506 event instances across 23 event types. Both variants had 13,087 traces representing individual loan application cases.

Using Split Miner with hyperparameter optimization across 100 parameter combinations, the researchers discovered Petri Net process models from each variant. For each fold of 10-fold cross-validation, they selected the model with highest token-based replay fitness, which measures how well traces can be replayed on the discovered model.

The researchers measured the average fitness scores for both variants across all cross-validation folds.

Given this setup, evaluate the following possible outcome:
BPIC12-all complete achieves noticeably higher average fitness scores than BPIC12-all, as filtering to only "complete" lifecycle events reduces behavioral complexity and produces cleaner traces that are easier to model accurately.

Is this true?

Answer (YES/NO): NO